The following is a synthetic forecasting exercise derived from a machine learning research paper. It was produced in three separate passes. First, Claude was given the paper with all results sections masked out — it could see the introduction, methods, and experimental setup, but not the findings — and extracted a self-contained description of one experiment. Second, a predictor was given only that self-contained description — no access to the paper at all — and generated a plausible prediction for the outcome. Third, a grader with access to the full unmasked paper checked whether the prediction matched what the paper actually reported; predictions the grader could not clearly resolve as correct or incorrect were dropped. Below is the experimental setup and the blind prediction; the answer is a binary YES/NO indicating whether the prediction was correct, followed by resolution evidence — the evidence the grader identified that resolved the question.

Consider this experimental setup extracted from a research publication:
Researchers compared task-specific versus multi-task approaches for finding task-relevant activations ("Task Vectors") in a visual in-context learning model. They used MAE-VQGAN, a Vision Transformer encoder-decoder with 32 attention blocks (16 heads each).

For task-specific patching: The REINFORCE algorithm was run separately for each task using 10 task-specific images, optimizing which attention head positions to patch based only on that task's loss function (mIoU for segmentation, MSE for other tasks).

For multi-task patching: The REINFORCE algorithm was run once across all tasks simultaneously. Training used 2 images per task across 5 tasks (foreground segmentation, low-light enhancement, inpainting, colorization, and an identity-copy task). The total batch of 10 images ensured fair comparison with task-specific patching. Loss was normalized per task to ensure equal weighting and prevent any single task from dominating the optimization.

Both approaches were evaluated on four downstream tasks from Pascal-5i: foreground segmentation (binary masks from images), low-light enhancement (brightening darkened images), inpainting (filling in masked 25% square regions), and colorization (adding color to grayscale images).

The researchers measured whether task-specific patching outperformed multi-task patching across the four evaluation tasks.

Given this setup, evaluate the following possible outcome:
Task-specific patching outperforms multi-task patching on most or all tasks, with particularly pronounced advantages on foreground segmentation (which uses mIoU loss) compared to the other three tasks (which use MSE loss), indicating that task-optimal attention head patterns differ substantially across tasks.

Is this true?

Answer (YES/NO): NO